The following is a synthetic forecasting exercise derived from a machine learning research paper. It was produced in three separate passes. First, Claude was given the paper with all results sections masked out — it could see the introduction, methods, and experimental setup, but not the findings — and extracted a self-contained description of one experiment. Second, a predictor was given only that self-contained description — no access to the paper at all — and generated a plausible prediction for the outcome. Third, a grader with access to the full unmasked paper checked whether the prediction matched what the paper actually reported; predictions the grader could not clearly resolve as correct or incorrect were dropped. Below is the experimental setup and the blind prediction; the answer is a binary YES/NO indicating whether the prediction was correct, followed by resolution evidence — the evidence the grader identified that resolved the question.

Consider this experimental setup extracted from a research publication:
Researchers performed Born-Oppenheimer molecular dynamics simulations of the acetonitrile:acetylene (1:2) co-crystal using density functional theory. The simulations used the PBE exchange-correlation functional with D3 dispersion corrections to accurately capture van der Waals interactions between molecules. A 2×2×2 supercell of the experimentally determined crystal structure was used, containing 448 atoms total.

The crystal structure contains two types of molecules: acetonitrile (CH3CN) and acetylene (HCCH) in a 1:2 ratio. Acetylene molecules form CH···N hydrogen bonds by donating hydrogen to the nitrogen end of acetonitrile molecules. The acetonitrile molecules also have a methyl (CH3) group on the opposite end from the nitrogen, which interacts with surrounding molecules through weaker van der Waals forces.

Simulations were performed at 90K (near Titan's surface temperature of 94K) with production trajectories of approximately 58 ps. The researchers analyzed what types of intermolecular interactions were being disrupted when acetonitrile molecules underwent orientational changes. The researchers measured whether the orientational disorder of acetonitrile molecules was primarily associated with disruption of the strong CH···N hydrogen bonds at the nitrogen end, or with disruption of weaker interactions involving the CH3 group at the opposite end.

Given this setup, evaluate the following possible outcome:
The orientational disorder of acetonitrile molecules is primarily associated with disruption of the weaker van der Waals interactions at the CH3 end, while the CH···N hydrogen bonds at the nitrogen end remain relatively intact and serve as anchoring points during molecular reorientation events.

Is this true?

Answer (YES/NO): YES